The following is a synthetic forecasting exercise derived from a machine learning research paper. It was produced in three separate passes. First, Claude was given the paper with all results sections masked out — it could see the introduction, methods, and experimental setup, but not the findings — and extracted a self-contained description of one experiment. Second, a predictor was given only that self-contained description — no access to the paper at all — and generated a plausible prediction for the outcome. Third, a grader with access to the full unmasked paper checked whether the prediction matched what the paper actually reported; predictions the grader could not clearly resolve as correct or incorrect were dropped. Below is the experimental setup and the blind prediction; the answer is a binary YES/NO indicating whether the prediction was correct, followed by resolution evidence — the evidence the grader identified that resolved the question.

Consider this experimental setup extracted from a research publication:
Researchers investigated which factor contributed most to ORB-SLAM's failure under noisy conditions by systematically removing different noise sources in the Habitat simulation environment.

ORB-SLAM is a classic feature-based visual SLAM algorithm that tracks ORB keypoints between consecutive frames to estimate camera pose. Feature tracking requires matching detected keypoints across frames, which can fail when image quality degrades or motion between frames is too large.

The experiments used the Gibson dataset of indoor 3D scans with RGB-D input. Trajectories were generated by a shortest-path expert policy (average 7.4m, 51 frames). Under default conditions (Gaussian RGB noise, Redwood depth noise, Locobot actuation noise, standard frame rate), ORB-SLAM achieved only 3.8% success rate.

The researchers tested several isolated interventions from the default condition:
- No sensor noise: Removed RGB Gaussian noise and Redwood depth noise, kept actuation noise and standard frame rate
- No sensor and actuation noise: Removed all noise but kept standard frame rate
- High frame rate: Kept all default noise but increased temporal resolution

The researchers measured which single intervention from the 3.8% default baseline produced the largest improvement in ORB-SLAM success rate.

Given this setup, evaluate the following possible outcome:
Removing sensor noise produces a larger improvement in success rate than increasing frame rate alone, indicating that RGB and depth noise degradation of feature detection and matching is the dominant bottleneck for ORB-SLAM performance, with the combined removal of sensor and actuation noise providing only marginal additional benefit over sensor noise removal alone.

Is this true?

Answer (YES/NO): NO